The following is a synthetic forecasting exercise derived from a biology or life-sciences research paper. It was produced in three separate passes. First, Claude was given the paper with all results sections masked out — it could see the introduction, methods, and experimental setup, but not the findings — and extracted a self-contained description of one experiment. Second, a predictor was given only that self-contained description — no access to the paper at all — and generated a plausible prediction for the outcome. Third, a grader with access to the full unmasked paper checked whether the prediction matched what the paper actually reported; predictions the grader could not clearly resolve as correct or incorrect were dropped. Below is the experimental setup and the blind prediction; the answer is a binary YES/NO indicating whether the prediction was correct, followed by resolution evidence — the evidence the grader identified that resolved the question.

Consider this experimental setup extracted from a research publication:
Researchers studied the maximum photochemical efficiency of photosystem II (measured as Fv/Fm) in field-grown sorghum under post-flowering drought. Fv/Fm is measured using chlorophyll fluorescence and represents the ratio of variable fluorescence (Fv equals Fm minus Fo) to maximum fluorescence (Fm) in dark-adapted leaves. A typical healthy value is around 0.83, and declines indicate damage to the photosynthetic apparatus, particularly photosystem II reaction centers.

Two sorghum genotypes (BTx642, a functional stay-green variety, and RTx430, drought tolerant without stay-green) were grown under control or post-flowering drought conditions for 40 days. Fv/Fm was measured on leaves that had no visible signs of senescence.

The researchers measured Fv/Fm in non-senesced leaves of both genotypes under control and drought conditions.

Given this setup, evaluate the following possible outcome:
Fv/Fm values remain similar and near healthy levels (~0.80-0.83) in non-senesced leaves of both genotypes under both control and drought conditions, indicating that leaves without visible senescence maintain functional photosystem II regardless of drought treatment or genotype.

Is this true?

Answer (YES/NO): NO